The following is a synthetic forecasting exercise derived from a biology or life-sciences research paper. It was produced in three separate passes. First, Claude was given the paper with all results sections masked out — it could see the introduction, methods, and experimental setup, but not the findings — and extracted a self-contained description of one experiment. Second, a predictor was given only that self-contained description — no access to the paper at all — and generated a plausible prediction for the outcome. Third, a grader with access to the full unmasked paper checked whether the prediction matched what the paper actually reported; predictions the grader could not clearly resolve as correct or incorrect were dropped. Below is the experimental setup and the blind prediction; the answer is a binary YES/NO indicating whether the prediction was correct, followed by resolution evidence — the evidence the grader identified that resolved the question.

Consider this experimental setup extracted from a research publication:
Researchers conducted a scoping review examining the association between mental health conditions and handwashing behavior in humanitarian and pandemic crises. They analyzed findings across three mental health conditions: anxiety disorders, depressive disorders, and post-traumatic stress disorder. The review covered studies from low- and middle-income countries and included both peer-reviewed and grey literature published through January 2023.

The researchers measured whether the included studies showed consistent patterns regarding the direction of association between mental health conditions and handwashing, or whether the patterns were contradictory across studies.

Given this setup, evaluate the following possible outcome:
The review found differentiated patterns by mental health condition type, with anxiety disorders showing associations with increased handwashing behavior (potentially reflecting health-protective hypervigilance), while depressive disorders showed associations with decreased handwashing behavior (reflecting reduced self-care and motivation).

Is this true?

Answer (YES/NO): NO